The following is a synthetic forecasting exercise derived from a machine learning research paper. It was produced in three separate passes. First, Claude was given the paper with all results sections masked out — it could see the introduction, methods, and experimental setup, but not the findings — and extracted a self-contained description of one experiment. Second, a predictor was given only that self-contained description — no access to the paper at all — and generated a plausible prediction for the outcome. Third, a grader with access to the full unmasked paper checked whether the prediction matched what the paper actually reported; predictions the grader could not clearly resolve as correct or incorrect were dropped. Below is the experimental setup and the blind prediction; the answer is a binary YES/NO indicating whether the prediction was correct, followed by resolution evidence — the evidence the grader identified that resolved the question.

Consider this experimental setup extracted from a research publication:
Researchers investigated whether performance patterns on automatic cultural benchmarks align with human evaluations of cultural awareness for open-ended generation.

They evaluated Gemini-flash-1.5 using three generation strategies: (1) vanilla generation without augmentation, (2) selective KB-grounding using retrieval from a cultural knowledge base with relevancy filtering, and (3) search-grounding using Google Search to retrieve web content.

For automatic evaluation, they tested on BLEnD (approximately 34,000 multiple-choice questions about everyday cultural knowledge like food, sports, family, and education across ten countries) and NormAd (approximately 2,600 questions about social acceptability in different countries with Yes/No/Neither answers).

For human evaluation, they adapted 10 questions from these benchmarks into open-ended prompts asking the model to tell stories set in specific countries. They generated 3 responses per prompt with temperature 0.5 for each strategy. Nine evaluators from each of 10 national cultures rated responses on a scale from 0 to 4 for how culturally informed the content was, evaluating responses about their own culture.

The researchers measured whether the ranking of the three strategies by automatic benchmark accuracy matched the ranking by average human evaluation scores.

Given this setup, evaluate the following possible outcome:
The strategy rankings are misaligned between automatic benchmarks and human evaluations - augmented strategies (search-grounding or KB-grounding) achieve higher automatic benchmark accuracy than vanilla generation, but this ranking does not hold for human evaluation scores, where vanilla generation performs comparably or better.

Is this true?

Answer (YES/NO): YES